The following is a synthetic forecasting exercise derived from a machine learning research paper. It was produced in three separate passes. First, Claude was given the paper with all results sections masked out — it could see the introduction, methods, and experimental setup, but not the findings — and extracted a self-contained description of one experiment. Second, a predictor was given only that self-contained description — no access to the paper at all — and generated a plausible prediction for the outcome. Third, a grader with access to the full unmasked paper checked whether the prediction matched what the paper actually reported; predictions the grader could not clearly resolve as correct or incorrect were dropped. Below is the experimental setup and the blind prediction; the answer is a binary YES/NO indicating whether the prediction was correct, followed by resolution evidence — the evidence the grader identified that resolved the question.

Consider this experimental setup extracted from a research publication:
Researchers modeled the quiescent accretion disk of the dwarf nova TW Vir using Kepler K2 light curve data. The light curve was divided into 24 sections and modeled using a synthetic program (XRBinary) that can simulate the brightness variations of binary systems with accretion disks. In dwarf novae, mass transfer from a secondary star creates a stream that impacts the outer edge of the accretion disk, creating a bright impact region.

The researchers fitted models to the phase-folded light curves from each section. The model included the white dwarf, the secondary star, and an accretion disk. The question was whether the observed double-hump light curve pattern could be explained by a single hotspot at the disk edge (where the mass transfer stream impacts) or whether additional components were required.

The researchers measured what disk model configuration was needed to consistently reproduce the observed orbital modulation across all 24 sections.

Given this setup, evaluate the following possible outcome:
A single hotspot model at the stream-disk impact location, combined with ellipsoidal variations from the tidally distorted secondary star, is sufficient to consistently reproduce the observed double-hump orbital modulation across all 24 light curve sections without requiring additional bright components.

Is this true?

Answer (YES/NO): NO